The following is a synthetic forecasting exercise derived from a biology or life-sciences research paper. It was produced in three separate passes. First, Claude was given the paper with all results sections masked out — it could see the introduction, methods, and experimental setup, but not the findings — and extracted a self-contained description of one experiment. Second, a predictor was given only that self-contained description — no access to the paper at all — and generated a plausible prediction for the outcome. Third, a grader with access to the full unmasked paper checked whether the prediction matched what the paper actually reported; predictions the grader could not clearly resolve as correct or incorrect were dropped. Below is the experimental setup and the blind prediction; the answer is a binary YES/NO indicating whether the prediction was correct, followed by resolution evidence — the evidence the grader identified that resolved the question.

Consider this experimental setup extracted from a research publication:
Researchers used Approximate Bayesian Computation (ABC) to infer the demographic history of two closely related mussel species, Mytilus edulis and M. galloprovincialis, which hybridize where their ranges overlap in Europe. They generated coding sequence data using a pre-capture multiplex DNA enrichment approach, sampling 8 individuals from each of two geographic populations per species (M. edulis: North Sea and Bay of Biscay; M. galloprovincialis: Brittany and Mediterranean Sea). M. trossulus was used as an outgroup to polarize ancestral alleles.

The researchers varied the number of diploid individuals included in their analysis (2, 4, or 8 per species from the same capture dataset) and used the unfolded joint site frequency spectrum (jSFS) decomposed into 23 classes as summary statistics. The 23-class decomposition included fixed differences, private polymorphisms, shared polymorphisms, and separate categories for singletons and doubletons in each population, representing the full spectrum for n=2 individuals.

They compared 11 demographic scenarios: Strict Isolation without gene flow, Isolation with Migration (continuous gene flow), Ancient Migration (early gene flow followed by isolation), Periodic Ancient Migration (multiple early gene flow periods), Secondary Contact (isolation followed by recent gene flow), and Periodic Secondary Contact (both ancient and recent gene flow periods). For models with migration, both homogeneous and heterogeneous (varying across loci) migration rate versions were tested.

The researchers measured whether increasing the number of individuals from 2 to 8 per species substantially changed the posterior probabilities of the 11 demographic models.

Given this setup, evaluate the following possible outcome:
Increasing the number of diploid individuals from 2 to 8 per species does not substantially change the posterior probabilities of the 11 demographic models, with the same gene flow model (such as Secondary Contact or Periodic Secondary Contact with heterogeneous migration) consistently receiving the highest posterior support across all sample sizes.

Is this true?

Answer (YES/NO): YES